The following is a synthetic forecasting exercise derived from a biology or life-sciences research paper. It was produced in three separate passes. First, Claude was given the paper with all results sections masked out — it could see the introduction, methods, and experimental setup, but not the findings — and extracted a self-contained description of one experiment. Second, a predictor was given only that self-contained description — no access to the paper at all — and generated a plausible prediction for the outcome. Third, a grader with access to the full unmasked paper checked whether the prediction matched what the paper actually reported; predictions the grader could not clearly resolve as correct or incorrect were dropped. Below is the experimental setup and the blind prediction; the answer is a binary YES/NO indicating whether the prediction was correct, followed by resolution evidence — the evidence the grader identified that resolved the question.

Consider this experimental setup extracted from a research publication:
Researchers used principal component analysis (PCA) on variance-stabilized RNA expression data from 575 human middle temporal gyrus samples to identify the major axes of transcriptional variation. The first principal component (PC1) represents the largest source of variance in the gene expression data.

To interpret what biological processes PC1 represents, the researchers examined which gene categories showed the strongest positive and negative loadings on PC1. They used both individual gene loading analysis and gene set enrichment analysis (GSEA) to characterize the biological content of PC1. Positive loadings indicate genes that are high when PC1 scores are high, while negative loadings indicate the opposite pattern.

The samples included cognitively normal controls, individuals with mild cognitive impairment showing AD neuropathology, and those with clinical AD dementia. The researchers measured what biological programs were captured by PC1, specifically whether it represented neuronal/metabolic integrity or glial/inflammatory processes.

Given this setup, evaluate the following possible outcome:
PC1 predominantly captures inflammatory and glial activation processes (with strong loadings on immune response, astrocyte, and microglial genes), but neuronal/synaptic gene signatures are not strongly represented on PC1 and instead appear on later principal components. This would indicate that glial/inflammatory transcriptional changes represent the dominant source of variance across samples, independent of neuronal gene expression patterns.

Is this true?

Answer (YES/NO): NO